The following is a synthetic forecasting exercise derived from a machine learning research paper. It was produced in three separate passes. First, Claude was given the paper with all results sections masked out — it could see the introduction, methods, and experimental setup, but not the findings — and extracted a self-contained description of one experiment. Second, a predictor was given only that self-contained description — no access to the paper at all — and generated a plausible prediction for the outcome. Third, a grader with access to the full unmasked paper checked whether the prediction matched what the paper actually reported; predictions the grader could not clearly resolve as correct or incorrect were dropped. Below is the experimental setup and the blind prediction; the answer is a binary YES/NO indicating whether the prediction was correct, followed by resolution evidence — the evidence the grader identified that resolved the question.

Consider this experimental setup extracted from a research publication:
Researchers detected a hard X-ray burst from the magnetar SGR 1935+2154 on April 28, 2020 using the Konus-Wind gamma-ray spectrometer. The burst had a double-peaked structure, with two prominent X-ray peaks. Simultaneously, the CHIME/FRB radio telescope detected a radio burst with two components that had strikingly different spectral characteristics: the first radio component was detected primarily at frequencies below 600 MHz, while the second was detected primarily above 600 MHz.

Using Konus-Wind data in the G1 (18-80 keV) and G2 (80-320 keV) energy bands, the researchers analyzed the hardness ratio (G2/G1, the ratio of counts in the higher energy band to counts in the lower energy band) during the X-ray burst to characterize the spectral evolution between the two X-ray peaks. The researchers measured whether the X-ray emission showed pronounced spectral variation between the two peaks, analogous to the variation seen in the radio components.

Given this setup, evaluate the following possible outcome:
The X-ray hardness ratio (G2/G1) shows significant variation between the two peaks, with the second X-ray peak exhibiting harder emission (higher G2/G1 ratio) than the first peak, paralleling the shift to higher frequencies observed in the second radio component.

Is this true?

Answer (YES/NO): NO